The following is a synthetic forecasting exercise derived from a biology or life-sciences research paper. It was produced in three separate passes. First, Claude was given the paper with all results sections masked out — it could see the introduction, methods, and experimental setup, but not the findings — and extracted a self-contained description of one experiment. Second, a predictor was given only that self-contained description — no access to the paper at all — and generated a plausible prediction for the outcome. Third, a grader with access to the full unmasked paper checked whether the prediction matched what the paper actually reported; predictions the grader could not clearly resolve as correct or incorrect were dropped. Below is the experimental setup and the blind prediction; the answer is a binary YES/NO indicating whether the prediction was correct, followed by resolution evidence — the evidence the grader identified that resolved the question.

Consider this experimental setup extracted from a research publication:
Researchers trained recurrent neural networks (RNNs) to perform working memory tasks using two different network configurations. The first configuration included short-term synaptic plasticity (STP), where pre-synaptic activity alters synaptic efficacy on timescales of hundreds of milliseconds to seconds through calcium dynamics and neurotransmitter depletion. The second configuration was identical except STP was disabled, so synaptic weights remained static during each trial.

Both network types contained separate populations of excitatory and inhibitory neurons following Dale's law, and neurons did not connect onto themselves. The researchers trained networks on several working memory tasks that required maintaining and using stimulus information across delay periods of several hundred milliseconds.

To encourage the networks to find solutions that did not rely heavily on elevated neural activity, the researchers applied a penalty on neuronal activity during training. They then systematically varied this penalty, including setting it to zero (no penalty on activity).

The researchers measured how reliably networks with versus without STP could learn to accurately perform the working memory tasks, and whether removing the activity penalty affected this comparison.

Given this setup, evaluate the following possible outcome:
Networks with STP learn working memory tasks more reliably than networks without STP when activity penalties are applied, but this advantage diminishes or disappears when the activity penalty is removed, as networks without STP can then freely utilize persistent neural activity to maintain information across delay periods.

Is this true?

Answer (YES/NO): NO